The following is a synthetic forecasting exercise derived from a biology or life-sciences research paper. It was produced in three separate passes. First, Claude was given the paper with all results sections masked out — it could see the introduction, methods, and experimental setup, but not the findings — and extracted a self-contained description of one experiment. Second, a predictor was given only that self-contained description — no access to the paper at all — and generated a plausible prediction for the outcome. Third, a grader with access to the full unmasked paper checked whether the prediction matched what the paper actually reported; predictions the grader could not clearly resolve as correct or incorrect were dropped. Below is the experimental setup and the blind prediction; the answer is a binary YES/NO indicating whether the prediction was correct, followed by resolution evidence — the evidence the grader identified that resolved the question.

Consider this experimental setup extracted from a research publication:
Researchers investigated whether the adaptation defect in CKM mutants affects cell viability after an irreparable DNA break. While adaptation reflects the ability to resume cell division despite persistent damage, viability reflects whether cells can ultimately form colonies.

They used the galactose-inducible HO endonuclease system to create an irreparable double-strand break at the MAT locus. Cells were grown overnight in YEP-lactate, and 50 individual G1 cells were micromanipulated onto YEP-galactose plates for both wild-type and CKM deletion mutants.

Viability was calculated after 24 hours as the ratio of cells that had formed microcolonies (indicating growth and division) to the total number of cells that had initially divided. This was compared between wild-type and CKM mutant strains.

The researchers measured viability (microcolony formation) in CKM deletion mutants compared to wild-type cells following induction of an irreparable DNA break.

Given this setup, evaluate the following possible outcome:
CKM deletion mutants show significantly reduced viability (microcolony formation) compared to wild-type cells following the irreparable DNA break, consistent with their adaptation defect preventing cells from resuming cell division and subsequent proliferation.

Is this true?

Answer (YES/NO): YES